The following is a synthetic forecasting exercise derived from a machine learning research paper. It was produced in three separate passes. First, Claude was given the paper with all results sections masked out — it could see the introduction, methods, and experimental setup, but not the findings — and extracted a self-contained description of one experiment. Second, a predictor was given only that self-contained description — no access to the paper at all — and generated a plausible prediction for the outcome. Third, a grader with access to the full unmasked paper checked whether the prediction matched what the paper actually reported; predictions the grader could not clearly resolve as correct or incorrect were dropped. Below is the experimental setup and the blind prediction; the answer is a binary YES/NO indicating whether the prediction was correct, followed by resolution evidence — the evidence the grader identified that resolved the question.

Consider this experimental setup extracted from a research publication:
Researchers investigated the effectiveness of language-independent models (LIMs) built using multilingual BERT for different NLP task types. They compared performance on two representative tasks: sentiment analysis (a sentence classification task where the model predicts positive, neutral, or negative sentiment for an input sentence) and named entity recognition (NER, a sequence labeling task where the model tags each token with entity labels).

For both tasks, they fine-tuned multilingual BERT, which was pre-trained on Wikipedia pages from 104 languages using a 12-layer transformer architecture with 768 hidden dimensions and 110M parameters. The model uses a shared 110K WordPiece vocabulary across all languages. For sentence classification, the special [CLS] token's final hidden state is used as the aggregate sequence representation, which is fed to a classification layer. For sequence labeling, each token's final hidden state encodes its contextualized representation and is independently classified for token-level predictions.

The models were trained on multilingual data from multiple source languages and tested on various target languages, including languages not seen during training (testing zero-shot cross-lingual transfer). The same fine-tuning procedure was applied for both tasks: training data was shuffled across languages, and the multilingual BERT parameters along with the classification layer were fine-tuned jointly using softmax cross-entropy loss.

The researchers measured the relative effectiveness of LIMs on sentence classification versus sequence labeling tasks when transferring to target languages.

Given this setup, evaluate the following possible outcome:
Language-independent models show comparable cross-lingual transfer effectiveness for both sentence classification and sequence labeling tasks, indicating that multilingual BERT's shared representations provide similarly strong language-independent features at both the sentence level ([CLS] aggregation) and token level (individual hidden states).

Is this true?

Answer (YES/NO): NO